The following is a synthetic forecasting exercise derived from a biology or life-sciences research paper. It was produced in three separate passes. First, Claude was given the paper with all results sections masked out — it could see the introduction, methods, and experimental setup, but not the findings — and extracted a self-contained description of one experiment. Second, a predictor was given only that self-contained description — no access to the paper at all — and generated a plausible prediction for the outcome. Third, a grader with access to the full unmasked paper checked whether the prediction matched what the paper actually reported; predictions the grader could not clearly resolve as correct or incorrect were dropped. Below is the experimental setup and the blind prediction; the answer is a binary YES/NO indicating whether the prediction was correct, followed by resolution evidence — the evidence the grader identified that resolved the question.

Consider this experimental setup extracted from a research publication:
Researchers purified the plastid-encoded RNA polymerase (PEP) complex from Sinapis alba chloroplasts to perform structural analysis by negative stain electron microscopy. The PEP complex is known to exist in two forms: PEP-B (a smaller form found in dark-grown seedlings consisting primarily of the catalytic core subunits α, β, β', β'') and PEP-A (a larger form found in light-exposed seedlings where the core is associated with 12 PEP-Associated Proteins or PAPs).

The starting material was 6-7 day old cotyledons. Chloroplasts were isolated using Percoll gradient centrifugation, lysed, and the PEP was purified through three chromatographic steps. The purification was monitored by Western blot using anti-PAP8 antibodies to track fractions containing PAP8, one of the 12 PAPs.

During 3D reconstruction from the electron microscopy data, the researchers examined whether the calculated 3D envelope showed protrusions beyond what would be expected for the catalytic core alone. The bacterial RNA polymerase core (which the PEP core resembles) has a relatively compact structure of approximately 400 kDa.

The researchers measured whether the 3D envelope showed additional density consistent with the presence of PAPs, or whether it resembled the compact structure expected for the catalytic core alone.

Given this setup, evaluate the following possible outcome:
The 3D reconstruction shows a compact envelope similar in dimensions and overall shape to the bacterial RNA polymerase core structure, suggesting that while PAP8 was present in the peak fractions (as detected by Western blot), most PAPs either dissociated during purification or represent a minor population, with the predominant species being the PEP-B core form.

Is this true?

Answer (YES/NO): NO